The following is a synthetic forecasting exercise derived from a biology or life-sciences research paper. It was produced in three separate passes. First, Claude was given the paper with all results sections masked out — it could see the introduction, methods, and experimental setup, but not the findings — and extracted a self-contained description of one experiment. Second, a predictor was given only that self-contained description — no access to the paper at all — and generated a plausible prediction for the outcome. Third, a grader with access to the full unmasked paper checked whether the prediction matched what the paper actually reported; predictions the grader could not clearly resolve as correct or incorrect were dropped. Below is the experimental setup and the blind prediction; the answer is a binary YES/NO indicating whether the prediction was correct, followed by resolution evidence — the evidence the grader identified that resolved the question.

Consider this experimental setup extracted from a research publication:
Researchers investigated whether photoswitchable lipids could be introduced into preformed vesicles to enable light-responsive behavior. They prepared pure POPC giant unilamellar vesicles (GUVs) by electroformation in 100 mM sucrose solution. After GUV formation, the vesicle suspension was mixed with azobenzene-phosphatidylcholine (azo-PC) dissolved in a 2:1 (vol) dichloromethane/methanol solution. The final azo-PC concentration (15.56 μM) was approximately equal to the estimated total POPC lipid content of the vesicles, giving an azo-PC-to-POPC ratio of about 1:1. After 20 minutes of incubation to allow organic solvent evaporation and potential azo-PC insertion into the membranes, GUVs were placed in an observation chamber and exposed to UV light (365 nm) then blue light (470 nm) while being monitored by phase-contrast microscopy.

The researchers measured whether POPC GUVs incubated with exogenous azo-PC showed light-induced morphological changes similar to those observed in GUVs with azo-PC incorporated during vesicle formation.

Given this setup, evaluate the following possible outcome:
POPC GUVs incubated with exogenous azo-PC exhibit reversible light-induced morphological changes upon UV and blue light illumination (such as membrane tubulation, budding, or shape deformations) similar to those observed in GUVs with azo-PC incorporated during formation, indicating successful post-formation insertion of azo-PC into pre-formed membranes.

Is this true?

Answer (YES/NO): YES